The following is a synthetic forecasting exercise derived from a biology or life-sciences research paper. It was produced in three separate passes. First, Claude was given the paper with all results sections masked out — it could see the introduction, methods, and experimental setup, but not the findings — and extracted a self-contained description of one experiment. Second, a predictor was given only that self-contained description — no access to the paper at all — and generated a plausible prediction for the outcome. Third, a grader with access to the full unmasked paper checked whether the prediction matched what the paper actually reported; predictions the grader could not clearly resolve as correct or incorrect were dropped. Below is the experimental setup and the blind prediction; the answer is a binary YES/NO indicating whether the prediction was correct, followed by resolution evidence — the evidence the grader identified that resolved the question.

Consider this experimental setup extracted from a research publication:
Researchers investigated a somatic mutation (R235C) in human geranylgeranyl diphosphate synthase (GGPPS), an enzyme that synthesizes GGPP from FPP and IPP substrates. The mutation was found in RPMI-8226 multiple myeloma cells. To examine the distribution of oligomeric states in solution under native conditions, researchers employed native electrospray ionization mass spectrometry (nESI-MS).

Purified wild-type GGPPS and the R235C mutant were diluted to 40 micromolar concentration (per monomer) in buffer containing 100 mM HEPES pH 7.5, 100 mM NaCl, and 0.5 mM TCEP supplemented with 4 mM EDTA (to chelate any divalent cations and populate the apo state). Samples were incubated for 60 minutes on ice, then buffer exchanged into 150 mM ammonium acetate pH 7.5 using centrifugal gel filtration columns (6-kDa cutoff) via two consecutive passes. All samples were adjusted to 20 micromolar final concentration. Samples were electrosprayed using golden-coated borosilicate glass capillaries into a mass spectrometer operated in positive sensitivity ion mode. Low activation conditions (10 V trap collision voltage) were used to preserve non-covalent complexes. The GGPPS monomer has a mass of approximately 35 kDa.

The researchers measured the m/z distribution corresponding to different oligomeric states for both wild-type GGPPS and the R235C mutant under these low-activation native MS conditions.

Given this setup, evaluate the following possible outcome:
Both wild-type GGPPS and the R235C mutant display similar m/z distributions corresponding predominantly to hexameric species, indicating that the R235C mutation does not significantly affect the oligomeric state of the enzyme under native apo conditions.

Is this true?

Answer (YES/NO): NO